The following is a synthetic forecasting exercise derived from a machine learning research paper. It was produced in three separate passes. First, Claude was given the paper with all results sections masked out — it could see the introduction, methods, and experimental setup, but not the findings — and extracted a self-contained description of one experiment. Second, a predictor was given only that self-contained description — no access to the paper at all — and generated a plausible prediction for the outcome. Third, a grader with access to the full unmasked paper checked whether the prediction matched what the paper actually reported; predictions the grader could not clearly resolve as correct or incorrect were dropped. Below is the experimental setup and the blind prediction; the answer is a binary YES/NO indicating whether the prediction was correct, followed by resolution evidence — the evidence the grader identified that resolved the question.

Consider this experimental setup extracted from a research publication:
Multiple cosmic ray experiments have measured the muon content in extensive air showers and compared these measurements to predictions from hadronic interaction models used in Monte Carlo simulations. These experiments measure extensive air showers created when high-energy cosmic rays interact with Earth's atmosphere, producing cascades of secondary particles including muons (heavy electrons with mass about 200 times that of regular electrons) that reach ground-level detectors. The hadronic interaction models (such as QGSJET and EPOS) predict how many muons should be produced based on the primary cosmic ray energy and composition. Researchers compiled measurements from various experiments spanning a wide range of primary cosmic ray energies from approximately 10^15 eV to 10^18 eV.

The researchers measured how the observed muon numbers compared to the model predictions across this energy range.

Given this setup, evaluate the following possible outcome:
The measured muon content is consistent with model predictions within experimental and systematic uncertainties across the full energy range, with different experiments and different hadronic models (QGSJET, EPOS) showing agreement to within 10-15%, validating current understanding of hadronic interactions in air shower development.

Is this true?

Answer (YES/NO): NO